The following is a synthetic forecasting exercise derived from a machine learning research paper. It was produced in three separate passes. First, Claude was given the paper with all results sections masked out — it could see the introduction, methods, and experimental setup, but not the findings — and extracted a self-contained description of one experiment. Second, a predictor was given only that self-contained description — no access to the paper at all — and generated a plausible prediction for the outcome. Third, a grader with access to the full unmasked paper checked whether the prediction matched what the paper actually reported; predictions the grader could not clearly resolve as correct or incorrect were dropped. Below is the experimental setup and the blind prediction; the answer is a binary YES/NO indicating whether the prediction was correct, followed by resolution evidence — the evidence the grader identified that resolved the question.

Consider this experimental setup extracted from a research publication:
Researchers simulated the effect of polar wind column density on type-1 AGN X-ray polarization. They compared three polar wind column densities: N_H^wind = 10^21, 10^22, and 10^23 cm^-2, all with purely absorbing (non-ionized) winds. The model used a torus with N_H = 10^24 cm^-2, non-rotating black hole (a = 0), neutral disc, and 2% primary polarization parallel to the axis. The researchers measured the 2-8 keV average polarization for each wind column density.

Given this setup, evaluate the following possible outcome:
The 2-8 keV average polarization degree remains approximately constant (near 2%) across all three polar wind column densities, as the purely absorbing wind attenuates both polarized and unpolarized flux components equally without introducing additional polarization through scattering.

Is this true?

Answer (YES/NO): YES